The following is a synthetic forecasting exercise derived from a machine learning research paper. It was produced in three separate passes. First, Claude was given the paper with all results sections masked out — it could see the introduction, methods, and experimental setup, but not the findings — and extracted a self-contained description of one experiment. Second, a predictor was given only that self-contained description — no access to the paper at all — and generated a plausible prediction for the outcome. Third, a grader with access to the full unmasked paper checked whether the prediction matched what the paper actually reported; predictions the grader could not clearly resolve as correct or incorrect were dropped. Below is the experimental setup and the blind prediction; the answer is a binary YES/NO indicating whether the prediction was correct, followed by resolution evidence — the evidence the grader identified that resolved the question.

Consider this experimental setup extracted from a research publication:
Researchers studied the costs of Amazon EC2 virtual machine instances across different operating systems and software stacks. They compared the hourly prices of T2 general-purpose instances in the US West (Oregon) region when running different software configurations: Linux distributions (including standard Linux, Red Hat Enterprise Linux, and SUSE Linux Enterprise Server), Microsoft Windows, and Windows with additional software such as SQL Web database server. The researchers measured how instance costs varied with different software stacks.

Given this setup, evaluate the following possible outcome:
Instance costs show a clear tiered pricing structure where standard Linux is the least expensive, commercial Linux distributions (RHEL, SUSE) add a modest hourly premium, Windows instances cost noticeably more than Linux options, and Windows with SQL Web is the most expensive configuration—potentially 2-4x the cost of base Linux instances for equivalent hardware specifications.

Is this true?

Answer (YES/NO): NO